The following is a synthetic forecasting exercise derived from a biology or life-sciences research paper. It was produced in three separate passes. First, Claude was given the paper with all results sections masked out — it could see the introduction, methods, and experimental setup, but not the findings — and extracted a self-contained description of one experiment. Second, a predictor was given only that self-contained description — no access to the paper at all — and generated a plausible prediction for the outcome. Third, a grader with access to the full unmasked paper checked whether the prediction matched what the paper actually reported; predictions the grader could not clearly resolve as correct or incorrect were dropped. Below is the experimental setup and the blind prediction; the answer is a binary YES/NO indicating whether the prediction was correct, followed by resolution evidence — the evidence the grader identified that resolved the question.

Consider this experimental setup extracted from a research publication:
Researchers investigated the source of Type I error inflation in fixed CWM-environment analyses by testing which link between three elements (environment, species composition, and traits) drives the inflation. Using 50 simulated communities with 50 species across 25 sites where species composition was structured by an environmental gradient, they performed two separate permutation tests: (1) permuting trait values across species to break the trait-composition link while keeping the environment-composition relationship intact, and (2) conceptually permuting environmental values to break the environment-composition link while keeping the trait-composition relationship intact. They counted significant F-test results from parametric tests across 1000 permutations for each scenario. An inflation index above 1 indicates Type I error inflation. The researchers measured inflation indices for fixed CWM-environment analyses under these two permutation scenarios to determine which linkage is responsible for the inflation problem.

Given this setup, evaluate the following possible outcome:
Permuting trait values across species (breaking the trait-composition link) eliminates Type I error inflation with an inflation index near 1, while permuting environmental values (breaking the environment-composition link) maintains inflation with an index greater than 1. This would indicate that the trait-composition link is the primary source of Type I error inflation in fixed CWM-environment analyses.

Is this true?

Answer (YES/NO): NO